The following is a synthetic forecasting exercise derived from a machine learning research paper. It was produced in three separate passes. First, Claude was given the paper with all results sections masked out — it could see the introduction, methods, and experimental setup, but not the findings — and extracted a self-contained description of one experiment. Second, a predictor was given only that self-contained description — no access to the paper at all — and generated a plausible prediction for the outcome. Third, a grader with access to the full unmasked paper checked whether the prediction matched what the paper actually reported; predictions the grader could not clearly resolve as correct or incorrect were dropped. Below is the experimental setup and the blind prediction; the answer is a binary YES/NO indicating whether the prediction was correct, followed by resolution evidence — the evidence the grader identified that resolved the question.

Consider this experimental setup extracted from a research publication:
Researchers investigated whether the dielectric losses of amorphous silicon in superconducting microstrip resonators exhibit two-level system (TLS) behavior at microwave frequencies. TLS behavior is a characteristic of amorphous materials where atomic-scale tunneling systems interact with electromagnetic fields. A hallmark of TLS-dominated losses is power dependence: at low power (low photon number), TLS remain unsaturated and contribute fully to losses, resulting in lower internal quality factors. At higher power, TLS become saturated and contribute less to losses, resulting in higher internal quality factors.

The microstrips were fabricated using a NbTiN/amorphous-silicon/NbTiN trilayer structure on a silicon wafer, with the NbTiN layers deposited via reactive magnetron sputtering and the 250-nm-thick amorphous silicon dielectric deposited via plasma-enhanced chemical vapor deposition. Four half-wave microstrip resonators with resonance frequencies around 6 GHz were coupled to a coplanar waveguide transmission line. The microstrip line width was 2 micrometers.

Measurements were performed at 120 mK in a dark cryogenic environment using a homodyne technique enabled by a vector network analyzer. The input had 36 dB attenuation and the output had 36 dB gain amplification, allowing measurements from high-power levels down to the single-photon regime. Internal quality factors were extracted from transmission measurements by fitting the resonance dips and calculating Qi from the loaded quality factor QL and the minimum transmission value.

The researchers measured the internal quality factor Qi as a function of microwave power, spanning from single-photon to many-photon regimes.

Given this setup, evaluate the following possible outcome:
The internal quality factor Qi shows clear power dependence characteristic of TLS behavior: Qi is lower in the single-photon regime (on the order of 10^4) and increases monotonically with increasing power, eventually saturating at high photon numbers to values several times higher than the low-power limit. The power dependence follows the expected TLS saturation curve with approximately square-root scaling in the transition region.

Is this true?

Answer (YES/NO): NO